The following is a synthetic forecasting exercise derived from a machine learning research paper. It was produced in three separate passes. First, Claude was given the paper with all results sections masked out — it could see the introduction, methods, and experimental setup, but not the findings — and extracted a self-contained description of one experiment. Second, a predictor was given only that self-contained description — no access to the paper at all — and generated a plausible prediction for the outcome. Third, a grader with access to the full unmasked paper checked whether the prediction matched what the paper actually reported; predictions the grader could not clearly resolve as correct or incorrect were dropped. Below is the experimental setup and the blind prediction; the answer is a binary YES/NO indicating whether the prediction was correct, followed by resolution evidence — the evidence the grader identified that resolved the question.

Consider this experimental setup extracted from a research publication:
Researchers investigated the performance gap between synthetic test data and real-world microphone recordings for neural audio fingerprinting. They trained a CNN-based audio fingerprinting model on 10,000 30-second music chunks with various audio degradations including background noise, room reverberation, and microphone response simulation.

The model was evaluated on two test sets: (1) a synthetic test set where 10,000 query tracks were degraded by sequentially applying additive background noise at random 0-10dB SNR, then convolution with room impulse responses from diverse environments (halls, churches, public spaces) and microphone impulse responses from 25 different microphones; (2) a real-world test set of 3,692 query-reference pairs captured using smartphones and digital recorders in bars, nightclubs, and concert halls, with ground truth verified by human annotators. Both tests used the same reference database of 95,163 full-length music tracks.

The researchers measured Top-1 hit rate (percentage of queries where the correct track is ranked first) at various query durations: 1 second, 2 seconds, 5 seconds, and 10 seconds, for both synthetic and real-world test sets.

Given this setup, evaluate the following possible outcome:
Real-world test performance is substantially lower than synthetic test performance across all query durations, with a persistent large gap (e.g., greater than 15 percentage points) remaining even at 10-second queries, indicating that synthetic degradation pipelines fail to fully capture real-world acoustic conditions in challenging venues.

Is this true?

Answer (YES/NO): NO